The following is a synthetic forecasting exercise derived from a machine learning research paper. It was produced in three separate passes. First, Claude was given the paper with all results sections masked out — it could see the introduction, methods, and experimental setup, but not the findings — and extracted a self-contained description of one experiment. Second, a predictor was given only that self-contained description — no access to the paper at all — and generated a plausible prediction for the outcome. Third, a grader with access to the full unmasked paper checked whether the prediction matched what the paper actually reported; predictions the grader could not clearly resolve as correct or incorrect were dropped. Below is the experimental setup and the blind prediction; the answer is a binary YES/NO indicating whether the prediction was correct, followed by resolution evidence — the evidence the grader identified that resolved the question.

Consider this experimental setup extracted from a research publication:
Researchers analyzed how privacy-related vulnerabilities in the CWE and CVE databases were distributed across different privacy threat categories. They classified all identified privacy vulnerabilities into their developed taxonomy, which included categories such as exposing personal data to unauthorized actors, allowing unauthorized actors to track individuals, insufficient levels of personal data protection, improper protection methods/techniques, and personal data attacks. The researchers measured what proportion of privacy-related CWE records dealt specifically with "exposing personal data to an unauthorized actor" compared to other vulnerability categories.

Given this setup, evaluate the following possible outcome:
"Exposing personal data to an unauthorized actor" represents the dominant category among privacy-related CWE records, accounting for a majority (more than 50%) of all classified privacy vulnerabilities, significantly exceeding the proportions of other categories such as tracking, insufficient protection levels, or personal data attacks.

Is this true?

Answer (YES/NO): NO